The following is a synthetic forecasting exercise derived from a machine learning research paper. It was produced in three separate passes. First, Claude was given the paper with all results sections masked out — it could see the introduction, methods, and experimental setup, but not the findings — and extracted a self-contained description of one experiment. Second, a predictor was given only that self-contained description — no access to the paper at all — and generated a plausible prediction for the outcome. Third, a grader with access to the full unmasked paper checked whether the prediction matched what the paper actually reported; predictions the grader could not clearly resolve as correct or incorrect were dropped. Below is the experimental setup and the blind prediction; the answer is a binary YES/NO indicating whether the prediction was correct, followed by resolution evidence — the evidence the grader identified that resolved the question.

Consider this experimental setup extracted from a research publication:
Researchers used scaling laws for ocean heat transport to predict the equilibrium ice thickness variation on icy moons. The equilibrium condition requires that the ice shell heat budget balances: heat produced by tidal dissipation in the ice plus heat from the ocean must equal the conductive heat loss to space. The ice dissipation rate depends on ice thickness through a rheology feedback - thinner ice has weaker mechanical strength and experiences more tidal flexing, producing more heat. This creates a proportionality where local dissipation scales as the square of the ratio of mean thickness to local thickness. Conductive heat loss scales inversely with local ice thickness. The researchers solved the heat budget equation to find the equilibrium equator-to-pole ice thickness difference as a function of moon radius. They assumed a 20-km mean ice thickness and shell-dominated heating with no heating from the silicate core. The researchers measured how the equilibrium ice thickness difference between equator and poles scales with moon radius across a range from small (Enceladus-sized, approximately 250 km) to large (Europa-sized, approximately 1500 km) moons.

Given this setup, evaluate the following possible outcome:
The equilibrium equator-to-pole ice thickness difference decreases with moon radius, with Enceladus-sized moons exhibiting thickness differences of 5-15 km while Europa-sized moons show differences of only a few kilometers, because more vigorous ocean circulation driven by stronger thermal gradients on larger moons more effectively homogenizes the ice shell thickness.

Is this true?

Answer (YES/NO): NO